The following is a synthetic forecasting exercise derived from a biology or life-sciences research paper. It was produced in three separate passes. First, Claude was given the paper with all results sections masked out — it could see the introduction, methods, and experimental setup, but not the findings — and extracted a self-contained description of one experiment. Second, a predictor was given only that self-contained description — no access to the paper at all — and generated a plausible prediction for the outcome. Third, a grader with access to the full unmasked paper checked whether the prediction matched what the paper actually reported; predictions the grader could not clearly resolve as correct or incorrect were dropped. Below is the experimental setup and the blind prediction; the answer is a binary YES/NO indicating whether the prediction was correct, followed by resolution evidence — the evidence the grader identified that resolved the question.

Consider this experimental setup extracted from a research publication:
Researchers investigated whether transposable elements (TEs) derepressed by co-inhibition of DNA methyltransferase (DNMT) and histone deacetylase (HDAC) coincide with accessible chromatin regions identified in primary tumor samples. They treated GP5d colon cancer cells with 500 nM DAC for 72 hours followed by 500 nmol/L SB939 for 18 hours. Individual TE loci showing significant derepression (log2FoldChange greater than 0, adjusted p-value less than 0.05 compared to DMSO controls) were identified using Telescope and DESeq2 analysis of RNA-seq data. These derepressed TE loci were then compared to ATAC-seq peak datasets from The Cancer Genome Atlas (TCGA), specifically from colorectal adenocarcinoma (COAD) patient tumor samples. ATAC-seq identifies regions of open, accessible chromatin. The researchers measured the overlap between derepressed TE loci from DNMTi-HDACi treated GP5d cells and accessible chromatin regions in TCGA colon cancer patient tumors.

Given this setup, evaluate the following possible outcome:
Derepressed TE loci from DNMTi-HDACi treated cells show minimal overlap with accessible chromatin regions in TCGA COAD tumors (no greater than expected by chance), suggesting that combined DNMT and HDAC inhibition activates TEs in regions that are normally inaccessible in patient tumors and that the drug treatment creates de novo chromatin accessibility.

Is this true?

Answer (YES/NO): NO